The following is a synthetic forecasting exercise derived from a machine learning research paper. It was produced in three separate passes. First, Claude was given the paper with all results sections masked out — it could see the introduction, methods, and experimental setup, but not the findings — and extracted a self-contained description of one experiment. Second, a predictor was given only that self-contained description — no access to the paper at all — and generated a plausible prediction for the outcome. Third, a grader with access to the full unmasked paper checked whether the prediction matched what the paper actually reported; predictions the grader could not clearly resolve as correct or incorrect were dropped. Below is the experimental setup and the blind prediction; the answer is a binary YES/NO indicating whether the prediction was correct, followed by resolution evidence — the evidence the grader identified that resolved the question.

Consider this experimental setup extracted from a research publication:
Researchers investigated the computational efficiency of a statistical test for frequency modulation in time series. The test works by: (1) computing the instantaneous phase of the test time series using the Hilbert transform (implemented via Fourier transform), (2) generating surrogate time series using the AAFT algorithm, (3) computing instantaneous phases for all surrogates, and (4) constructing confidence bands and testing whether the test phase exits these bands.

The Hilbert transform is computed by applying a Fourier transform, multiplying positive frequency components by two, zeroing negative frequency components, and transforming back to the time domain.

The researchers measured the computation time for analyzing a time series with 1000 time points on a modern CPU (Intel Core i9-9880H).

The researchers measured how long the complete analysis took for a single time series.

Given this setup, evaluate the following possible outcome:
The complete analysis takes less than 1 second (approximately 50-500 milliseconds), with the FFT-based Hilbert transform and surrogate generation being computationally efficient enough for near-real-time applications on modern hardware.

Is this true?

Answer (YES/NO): YES